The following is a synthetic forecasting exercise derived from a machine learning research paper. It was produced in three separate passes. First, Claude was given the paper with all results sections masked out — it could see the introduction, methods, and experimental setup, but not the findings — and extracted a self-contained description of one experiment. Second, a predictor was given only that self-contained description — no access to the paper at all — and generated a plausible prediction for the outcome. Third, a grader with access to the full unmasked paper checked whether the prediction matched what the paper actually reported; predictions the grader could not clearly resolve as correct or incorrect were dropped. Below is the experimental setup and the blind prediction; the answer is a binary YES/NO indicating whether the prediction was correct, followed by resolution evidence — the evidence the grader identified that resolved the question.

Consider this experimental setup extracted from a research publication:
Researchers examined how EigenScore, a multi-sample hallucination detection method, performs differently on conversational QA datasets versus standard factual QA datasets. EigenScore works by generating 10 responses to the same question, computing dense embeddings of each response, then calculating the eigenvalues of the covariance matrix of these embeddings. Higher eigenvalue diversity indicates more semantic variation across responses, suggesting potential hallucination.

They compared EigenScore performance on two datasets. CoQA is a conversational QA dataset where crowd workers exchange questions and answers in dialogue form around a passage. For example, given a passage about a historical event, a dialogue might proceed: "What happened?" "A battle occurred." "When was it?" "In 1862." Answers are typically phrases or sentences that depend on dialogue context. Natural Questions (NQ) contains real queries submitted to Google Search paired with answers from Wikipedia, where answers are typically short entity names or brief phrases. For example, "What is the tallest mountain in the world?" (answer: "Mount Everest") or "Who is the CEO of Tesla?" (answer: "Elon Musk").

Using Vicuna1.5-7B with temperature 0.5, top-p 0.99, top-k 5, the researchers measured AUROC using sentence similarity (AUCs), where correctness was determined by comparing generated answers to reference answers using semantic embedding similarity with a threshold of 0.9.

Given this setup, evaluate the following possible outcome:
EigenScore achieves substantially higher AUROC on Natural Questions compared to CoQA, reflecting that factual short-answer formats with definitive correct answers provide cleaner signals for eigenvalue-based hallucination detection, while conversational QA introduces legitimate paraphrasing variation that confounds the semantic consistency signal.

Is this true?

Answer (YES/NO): YES